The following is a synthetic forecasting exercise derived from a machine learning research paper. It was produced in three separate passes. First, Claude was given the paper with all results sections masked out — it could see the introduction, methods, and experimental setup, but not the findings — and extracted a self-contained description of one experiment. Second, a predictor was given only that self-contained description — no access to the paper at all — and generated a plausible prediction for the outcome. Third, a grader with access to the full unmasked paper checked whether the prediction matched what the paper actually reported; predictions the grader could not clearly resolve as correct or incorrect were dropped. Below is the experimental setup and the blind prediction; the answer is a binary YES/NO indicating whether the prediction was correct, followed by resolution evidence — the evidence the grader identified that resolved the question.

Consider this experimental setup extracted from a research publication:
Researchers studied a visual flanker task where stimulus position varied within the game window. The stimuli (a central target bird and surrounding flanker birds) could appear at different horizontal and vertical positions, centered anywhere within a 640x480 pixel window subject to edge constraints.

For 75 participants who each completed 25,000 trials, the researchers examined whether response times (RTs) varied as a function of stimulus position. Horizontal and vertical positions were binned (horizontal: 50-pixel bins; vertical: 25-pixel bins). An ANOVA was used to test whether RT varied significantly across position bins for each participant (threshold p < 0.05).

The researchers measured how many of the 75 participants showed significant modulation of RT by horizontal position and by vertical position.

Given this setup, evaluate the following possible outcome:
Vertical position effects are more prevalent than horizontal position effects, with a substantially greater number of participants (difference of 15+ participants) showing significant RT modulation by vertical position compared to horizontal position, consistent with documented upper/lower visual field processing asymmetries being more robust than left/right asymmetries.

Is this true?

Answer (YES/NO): NO